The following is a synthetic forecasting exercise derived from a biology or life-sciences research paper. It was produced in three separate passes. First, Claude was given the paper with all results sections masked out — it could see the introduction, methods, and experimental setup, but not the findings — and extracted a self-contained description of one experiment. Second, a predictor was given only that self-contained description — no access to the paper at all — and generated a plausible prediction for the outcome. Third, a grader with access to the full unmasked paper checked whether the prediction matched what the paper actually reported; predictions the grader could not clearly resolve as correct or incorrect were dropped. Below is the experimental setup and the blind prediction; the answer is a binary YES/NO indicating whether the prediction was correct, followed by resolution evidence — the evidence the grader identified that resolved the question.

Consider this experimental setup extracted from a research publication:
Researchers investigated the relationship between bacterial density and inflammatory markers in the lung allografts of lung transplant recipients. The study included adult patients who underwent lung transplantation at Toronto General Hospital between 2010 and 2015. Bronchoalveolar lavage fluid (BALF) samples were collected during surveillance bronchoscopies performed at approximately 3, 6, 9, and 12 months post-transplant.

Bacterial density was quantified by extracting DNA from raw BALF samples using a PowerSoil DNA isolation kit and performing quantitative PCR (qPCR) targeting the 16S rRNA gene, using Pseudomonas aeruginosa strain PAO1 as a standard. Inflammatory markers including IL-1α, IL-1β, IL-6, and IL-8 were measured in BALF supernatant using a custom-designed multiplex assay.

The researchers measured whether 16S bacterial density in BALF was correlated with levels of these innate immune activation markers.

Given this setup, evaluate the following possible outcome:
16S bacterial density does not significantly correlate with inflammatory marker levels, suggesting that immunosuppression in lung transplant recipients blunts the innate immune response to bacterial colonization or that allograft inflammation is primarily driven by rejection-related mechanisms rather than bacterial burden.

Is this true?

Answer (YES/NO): NO